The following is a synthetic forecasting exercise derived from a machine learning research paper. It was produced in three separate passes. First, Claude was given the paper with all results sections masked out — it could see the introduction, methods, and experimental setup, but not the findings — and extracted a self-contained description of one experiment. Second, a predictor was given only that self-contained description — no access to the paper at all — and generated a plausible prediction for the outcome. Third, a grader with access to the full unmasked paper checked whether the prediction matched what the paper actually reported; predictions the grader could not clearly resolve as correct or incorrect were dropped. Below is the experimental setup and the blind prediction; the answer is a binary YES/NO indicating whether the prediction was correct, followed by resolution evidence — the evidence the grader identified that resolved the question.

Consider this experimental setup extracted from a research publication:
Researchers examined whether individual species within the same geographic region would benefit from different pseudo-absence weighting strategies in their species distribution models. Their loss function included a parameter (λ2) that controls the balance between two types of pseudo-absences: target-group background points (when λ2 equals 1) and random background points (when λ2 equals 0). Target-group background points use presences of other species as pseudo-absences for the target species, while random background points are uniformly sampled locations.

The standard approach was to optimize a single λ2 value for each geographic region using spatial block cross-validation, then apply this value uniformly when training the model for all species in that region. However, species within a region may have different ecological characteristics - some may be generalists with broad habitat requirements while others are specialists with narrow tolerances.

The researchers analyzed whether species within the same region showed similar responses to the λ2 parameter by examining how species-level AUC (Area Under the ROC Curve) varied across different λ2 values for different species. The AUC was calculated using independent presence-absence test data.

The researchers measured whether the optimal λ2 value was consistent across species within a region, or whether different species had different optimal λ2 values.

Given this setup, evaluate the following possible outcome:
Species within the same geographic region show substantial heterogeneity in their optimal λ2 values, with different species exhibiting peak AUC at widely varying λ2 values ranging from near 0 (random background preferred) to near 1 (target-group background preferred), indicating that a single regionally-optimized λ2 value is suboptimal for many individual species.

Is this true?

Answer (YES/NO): YES